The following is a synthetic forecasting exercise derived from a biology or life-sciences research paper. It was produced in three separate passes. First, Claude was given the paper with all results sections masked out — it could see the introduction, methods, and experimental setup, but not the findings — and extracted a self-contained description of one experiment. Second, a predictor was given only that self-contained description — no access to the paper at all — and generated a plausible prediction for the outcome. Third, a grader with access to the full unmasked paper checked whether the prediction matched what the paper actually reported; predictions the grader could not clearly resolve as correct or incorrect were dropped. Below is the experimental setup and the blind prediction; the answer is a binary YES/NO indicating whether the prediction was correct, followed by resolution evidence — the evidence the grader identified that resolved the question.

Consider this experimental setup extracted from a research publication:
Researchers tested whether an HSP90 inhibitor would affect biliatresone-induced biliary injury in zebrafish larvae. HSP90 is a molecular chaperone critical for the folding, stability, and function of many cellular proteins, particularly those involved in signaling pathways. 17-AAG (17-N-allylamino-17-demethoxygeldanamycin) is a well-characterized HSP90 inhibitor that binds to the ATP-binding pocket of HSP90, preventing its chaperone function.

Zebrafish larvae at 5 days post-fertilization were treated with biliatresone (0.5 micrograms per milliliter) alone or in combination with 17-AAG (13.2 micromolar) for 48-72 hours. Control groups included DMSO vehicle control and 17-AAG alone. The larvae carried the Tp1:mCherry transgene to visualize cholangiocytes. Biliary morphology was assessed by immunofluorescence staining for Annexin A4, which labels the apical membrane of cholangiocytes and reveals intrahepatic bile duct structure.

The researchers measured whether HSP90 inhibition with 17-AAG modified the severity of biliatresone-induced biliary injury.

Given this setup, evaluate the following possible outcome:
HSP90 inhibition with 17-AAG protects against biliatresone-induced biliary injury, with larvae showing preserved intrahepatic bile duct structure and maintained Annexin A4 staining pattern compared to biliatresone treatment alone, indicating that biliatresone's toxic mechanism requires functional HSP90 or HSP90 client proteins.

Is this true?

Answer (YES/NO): NO